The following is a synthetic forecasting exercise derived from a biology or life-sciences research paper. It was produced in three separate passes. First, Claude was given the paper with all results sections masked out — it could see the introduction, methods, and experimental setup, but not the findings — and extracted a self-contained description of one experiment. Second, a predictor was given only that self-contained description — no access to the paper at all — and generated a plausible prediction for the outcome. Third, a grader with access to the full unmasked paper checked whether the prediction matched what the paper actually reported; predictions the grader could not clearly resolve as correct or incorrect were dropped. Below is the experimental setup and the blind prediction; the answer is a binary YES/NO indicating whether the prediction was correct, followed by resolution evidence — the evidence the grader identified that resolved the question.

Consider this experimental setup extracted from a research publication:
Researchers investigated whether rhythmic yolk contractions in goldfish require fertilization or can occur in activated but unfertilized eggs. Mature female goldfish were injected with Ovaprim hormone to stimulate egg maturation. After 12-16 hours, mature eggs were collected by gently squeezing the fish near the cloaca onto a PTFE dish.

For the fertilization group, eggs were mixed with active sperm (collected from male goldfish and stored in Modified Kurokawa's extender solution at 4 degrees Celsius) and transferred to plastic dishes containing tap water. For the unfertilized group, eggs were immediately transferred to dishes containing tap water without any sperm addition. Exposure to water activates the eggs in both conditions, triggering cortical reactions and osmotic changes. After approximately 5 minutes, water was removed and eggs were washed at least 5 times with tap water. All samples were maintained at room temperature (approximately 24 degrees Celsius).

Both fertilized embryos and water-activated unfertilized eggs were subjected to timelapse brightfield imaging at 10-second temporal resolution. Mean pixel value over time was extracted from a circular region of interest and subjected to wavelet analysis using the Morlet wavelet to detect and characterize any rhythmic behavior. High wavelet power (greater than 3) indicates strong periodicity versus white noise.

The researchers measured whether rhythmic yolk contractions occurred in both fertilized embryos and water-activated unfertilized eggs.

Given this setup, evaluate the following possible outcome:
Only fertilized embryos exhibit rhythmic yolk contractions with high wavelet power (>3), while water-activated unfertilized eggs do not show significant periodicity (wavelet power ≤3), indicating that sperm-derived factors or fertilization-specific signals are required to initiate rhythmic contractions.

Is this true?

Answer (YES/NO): NO